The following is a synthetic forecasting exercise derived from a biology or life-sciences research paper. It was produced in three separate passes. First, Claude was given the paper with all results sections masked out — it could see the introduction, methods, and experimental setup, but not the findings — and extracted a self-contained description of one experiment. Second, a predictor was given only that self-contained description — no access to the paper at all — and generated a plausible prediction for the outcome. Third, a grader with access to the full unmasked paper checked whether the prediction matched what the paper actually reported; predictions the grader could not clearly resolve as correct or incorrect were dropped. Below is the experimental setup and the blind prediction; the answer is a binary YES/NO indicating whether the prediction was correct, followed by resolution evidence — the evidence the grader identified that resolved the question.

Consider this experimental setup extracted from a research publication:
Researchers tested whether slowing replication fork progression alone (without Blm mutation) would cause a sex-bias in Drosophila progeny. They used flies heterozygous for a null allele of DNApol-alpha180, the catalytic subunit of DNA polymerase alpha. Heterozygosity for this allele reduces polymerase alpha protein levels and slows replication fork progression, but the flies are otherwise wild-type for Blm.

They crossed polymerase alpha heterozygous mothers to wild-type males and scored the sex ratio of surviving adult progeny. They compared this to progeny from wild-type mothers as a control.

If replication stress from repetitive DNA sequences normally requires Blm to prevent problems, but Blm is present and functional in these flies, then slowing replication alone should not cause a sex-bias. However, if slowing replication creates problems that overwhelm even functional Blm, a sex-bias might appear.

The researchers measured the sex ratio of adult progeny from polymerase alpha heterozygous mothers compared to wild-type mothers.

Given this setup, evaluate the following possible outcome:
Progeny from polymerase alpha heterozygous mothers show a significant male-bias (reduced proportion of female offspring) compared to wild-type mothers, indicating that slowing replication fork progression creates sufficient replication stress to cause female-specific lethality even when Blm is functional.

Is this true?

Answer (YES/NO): NO